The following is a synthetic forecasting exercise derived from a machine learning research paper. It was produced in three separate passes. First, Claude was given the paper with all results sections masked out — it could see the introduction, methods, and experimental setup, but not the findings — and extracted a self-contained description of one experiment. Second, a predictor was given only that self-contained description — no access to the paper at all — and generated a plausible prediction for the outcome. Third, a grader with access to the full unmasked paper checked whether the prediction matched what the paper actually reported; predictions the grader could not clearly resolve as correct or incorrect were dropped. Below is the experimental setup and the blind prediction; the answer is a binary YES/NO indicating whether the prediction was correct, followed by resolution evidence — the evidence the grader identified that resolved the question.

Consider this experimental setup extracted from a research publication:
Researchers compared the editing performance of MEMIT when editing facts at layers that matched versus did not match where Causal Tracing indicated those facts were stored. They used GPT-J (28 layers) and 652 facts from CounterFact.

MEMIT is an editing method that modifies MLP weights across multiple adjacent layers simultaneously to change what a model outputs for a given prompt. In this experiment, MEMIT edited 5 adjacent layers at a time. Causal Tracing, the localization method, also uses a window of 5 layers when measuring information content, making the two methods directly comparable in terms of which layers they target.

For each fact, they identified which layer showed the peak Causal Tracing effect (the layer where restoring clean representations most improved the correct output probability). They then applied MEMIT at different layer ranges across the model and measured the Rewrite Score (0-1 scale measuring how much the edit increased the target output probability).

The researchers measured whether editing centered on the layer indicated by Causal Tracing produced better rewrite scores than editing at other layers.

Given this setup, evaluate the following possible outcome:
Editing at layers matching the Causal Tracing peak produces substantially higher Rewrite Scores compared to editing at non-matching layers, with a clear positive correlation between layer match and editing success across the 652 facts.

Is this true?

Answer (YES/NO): NO